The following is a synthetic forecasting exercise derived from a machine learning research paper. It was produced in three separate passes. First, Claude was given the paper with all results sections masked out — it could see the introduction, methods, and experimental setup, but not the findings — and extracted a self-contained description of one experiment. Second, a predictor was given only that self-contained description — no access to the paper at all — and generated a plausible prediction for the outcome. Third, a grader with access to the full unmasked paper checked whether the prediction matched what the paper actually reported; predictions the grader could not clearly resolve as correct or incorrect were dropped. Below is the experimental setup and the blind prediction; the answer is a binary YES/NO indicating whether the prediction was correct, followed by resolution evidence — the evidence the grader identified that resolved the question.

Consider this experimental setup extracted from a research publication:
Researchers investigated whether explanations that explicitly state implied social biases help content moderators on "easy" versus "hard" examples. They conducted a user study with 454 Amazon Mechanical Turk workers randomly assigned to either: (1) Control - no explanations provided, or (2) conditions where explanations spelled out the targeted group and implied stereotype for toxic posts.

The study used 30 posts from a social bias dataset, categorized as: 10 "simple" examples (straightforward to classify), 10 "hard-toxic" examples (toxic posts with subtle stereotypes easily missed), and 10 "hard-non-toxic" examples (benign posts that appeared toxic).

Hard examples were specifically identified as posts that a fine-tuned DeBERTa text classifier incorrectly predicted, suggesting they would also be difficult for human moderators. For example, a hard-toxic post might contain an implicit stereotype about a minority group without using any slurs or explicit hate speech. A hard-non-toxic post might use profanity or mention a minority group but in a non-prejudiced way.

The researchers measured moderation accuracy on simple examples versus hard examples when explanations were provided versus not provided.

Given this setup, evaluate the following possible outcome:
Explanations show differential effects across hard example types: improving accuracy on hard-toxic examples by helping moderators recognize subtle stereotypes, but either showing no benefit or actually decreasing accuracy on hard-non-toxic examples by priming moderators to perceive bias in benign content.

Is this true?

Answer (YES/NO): NO